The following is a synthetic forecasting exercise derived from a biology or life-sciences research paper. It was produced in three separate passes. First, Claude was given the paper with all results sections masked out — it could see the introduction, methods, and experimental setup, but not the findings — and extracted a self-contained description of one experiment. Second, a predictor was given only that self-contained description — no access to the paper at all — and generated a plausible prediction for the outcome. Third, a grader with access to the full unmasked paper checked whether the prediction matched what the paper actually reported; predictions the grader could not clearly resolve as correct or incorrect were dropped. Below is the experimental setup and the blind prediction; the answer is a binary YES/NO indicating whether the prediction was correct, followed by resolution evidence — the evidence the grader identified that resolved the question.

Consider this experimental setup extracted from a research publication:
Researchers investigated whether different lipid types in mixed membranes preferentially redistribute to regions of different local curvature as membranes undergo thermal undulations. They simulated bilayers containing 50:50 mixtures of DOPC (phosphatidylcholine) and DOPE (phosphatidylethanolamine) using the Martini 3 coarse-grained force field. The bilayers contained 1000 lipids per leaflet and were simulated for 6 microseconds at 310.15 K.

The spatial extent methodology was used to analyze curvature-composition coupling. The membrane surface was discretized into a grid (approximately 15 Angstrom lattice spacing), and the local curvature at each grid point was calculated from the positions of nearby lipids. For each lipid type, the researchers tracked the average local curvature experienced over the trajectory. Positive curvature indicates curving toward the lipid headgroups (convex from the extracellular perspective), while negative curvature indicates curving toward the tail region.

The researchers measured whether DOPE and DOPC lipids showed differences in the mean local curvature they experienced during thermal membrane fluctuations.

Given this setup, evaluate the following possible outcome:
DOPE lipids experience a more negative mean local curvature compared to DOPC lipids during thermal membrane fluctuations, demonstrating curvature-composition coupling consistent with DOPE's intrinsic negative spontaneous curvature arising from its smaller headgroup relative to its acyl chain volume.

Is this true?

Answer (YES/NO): YES